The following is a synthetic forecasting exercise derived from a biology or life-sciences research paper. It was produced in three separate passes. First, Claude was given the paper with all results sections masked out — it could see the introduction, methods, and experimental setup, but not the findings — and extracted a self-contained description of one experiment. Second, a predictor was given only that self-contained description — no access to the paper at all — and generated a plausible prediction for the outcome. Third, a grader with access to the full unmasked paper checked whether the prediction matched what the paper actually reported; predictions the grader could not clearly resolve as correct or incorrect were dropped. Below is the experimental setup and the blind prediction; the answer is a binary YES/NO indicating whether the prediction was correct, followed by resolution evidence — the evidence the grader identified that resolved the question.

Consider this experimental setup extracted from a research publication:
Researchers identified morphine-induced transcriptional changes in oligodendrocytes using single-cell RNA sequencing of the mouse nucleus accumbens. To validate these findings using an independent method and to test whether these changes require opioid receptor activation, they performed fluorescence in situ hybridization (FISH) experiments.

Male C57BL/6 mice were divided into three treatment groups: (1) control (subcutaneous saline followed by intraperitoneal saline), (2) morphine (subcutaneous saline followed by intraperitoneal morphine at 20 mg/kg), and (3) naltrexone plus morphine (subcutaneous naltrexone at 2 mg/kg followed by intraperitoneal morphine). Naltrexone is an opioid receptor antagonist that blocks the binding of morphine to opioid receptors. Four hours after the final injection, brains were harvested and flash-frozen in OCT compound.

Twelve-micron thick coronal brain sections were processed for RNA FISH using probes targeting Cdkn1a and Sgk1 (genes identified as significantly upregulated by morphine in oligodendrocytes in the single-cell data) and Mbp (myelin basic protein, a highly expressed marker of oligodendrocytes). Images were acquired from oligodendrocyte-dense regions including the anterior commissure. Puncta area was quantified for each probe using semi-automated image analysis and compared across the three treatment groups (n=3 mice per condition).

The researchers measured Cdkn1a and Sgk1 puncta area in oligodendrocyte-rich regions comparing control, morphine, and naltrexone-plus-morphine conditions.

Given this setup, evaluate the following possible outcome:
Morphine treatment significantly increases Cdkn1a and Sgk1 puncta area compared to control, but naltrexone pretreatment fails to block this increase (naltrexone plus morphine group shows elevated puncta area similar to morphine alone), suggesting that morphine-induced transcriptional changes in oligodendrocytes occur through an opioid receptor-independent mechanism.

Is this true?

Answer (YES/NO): NO